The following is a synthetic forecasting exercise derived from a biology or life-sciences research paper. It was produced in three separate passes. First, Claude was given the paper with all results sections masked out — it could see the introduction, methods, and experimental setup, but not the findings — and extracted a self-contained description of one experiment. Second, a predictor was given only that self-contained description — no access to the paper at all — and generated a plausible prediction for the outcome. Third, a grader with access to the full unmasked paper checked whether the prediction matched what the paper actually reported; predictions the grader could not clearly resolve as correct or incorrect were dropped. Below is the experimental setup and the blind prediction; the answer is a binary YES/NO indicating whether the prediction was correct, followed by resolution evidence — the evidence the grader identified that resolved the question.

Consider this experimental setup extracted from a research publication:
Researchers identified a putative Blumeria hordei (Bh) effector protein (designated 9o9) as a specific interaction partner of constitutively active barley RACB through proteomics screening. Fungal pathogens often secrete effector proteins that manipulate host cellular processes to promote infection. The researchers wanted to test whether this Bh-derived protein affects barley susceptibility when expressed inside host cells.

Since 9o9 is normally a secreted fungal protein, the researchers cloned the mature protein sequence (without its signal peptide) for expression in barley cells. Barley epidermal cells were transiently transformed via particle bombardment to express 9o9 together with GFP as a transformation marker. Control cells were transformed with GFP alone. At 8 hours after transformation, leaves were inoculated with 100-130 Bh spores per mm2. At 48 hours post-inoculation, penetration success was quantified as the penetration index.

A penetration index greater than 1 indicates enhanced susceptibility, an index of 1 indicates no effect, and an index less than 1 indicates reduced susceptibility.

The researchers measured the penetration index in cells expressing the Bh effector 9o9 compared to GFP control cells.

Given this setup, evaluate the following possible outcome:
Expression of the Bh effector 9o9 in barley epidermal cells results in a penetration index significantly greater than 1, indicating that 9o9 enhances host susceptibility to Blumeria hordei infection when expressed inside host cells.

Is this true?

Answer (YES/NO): YES